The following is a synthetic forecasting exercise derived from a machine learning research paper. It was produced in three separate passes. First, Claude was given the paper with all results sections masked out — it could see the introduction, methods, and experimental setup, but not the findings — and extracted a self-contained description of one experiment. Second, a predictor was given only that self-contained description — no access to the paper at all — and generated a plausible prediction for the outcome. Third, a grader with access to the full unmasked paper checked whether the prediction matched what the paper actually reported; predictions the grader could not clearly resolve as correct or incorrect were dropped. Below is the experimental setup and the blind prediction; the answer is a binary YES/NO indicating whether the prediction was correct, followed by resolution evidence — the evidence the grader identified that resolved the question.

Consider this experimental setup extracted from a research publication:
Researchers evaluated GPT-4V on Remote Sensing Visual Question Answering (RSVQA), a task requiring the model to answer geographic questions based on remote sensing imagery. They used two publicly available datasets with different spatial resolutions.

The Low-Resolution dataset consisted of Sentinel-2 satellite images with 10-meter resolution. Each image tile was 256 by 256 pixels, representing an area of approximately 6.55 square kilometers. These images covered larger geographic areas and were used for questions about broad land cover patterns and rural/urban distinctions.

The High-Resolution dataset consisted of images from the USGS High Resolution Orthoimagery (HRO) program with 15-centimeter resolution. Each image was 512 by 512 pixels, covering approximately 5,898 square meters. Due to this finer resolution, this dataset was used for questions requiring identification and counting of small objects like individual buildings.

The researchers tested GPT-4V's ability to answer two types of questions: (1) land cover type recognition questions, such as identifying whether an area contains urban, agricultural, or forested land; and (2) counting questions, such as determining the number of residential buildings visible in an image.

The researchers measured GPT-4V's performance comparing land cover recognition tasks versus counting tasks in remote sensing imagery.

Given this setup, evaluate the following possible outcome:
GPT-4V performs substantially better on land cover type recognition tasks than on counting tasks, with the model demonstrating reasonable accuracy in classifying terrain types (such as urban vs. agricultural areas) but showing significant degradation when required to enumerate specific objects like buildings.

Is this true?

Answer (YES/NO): YES